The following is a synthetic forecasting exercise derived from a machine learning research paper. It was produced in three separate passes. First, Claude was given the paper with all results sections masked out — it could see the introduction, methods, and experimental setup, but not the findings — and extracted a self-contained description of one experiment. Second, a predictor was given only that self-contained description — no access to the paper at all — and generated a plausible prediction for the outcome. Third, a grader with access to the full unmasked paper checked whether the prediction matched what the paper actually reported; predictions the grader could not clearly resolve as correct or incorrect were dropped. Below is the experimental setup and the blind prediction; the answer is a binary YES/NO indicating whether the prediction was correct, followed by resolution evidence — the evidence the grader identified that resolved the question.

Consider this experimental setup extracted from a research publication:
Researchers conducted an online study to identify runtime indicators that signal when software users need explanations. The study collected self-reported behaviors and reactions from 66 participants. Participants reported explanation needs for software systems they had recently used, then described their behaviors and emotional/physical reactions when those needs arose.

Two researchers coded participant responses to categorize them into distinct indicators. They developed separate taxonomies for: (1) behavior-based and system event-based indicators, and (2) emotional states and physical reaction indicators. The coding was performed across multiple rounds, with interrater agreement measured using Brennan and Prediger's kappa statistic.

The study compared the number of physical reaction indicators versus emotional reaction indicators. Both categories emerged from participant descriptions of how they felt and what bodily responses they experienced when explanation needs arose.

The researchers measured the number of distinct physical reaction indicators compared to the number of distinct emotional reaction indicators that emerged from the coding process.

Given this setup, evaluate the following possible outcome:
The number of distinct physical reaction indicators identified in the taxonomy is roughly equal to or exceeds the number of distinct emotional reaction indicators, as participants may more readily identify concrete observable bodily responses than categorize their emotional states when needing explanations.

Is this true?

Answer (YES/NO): NO